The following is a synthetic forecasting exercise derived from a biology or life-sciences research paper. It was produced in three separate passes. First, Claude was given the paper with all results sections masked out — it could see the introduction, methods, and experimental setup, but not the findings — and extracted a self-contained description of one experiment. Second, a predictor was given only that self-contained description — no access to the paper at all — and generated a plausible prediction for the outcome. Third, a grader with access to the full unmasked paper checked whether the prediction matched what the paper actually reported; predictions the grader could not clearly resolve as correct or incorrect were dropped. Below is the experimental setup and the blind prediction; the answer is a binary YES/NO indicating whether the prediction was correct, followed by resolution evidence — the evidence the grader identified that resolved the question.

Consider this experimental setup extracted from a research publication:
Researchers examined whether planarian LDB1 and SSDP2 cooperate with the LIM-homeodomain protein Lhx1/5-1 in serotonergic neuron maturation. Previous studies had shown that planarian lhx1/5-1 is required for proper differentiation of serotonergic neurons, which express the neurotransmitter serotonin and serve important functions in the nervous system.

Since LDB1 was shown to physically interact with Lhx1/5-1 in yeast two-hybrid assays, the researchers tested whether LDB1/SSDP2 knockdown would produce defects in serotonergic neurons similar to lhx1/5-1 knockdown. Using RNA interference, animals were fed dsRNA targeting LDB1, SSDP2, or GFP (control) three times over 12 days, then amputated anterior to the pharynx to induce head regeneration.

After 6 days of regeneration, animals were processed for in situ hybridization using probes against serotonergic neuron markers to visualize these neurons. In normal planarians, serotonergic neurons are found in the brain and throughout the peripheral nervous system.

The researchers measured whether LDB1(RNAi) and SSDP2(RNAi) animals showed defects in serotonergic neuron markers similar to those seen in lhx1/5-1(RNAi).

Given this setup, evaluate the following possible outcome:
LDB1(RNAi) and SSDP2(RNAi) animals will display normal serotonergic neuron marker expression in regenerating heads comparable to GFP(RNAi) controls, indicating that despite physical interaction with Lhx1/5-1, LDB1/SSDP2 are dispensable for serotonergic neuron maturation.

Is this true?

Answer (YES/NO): NO